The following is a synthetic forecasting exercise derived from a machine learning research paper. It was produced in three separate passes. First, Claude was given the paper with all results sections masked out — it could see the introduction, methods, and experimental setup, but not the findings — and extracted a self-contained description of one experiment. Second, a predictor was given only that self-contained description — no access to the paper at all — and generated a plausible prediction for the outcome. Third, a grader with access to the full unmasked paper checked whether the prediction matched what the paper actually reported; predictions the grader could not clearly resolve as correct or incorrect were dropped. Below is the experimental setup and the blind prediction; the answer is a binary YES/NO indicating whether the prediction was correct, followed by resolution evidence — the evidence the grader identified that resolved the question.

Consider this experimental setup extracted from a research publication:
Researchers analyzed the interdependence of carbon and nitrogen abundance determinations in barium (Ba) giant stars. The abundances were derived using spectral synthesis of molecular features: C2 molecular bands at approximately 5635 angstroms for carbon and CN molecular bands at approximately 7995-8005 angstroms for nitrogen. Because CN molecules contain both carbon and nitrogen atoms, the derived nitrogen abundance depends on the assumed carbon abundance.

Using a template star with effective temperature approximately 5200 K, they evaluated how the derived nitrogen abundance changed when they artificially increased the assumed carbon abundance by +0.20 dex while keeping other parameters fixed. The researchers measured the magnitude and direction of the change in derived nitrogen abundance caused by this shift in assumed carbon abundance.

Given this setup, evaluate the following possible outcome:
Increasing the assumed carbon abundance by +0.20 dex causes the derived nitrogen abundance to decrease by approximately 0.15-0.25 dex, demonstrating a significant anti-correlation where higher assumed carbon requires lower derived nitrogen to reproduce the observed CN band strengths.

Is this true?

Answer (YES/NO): YES